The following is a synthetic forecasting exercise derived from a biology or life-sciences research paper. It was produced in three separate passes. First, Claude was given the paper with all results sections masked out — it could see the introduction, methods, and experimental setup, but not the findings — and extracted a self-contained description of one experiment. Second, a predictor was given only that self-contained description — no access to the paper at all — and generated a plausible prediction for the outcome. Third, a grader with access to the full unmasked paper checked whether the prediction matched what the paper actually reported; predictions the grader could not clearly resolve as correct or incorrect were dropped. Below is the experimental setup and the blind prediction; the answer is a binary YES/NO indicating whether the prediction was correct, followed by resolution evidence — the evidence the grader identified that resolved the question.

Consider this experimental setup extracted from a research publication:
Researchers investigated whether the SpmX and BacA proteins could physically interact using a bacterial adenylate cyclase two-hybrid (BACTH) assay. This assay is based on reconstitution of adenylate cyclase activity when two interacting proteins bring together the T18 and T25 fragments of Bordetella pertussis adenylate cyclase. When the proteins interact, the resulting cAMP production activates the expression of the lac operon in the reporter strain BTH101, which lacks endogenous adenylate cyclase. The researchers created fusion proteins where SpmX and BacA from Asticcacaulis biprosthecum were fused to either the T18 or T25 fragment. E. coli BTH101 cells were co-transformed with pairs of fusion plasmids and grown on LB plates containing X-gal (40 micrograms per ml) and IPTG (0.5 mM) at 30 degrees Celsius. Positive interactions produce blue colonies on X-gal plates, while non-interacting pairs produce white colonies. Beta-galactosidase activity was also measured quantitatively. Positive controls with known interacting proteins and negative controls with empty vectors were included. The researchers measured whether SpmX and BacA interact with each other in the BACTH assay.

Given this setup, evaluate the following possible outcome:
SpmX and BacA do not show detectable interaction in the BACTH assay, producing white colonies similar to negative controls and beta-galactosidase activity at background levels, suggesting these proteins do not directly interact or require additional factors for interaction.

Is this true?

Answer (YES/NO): NO